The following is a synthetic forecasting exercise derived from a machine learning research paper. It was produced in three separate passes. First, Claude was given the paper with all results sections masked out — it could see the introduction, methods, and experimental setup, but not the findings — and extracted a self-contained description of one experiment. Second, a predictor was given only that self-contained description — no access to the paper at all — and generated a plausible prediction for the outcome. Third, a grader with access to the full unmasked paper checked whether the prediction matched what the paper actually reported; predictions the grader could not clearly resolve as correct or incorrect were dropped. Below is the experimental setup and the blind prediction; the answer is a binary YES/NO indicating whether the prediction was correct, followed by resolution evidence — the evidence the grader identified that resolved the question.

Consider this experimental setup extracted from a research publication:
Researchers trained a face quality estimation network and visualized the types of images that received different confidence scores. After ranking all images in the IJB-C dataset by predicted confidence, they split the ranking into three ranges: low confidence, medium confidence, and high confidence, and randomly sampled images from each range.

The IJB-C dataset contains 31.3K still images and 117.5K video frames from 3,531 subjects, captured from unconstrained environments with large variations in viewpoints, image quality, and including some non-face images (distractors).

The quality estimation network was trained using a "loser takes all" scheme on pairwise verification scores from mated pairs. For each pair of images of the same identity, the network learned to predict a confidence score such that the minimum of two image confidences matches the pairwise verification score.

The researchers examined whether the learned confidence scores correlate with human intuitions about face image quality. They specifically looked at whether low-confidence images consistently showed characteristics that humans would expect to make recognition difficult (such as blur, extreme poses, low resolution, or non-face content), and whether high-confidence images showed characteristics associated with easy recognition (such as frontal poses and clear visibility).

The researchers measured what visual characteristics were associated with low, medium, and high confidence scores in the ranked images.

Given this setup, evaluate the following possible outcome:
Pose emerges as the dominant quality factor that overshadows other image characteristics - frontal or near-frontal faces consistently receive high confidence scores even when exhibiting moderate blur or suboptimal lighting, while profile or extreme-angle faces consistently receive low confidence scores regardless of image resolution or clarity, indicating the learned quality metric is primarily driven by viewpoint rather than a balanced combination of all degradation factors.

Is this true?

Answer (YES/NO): NO